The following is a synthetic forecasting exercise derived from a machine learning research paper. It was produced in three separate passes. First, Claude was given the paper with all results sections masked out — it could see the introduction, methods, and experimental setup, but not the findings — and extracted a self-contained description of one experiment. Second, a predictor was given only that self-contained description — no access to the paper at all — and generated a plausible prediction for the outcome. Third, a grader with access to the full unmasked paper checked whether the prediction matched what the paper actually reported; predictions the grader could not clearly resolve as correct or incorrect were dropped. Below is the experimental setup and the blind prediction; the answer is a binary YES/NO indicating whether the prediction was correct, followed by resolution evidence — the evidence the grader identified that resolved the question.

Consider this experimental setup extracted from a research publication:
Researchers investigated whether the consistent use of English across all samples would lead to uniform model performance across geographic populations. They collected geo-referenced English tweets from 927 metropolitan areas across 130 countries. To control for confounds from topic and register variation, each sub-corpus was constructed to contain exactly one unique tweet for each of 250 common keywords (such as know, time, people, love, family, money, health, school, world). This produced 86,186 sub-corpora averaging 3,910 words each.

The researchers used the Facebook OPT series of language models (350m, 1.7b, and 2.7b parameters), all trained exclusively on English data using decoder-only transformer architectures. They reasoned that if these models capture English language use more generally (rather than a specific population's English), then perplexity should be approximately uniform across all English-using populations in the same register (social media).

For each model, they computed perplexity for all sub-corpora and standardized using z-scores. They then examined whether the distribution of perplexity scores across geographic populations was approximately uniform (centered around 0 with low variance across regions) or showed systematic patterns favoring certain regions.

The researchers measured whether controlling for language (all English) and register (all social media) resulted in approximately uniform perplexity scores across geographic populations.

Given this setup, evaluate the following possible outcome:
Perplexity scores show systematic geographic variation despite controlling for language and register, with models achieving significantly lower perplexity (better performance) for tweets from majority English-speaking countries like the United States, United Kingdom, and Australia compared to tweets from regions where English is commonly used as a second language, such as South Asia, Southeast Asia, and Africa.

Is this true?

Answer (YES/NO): NO